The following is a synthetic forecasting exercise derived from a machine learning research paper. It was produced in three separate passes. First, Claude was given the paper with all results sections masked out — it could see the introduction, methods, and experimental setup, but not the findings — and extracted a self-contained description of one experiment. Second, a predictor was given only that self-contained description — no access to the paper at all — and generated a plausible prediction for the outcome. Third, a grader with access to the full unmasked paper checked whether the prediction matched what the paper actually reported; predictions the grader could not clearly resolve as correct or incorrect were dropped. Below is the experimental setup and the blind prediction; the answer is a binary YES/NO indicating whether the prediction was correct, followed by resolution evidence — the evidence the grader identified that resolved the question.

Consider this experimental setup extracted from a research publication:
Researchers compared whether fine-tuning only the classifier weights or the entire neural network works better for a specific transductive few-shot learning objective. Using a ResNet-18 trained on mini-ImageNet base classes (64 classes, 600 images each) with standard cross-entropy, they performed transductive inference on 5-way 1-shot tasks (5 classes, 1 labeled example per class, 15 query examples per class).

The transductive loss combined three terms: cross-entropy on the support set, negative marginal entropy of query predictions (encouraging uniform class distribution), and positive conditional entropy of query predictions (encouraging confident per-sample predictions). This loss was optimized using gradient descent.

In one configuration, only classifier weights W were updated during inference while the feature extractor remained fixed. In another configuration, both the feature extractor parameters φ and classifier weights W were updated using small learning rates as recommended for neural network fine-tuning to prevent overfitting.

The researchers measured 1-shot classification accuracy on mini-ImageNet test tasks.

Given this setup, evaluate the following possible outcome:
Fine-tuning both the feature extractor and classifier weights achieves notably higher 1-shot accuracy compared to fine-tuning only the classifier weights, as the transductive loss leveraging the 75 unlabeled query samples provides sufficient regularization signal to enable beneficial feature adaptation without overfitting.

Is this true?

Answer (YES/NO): NO